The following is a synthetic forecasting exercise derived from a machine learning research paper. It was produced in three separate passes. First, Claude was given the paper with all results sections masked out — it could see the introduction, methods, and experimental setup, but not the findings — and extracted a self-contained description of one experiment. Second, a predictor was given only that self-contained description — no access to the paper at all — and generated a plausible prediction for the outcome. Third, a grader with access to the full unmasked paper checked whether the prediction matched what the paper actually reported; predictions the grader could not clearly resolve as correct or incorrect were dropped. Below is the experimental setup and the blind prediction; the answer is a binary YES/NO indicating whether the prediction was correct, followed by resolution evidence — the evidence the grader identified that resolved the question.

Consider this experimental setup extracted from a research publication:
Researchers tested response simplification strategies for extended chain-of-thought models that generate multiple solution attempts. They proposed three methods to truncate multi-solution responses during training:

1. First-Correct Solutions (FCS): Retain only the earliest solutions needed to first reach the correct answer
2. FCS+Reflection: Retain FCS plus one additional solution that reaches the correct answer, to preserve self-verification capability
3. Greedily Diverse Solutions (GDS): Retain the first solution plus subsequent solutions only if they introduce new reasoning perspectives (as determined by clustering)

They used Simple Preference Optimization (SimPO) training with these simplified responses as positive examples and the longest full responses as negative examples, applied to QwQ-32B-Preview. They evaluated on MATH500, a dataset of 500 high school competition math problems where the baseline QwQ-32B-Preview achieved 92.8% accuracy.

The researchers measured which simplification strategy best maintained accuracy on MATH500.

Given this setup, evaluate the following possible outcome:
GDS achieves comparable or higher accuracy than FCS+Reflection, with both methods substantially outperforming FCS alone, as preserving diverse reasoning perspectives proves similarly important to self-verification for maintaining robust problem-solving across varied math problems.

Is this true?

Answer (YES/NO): NO